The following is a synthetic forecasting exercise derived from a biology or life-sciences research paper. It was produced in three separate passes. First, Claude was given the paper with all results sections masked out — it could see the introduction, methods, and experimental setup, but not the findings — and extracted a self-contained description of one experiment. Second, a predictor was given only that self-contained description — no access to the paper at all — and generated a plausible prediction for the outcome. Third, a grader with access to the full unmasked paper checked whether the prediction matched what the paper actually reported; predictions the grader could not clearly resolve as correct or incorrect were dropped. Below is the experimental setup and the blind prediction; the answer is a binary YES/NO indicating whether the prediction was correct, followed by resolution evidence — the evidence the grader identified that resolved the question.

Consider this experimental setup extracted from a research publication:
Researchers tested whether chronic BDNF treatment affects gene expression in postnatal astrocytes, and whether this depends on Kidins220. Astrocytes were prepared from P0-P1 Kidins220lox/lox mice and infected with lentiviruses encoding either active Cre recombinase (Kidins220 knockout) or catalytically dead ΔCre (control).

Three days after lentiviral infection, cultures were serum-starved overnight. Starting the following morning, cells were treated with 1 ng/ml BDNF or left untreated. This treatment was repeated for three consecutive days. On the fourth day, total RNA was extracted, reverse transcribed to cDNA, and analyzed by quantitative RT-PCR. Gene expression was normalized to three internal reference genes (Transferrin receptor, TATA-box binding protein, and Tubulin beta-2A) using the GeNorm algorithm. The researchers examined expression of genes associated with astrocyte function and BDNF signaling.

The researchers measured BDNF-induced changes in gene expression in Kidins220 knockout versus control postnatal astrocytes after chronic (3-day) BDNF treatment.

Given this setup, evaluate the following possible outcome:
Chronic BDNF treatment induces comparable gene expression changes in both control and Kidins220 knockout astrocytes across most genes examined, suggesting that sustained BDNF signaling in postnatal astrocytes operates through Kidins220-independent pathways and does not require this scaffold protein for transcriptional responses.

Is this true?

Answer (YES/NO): YES